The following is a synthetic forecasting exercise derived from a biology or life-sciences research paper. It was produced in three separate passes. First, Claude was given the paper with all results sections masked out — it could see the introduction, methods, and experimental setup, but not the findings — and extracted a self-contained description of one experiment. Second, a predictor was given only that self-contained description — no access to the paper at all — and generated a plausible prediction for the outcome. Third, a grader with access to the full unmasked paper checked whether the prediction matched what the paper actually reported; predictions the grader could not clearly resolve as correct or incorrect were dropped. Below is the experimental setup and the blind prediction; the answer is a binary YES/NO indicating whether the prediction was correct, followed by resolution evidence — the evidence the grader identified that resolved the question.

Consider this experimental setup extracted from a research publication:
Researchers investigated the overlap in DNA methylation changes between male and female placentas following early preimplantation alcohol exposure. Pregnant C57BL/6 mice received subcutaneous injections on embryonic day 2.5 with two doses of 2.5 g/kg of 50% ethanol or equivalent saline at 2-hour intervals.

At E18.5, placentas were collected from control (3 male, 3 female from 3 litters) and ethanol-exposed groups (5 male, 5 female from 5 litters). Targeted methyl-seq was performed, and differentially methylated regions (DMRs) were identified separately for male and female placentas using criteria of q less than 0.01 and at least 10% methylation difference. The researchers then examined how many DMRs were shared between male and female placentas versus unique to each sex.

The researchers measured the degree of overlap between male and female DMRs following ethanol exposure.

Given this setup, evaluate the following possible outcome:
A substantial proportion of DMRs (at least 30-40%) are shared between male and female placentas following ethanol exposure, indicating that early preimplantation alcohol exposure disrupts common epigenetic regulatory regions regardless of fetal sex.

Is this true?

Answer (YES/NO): NO